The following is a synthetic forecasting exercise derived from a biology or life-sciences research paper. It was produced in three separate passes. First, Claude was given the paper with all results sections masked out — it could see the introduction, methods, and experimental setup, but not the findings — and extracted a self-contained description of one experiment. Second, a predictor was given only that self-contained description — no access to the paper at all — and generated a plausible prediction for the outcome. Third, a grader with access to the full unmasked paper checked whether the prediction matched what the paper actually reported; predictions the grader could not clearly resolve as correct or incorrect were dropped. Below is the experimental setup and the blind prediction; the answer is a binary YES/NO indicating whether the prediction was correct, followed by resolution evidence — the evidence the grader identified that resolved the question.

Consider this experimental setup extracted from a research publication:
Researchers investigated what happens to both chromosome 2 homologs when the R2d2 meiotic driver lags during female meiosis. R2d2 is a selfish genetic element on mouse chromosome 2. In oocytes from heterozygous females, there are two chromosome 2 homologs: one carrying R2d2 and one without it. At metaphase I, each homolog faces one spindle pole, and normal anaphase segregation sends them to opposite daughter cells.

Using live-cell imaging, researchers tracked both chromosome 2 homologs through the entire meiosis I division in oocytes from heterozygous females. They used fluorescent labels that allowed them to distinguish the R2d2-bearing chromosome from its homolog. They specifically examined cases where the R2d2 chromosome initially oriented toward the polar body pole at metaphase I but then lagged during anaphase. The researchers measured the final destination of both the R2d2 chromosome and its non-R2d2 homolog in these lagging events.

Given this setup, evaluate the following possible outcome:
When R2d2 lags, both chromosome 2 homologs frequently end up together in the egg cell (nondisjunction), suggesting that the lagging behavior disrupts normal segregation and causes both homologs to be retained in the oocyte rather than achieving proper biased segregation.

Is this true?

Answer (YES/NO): YES